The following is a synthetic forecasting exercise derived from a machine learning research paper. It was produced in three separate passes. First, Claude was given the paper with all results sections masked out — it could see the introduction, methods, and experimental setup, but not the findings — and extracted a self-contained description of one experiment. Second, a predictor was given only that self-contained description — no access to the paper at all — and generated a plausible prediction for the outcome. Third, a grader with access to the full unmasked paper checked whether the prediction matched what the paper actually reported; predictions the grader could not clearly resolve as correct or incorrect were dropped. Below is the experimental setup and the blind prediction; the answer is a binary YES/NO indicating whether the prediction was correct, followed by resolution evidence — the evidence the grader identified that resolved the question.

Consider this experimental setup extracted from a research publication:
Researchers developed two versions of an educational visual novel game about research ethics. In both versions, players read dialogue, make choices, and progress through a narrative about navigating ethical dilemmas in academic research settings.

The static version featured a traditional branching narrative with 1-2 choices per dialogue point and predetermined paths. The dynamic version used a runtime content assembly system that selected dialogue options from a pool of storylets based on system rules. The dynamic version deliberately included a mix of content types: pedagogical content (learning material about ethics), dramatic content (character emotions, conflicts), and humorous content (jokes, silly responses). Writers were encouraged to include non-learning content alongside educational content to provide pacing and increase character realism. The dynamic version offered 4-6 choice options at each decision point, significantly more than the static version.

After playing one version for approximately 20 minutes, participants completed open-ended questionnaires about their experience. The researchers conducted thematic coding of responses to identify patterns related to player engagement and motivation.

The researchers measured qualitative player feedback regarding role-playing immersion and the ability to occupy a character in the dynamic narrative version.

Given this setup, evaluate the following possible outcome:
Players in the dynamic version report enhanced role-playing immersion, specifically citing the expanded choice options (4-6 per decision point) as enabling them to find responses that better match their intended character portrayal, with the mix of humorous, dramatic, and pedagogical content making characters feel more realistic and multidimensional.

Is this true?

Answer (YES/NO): NO